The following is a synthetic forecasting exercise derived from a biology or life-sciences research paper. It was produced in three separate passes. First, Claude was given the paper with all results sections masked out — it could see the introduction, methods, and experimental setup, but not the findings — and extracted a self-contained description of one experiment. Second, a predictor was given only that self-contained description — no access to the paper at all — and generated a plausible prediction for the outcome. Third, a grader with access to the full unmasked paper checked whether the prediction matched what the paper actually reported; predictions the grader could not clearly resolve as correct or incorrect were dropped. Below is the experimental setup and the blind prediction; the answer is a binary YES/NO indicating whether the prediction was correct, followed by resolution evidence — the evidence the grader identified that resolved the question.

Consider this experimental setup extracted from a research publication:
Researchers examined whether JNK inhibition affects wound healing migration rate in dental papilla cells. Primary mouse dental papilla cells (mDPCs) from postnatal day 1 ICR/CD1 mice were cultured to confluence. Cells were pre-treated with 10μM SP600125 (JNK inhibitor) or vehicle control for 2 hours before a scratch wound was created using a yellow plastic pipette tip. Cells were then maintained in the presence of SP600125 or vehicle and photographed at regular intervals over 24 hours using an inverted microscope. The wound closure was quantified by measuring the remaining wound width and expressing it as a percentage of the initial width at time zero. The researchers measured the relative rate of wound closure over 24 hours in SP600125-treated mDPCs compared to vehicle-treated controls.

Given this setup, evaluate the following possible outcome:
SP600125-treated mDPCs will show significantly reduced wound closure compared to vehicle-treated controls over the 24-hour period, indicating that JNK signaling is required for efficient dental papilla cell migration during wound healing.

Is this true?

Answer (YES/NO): YES